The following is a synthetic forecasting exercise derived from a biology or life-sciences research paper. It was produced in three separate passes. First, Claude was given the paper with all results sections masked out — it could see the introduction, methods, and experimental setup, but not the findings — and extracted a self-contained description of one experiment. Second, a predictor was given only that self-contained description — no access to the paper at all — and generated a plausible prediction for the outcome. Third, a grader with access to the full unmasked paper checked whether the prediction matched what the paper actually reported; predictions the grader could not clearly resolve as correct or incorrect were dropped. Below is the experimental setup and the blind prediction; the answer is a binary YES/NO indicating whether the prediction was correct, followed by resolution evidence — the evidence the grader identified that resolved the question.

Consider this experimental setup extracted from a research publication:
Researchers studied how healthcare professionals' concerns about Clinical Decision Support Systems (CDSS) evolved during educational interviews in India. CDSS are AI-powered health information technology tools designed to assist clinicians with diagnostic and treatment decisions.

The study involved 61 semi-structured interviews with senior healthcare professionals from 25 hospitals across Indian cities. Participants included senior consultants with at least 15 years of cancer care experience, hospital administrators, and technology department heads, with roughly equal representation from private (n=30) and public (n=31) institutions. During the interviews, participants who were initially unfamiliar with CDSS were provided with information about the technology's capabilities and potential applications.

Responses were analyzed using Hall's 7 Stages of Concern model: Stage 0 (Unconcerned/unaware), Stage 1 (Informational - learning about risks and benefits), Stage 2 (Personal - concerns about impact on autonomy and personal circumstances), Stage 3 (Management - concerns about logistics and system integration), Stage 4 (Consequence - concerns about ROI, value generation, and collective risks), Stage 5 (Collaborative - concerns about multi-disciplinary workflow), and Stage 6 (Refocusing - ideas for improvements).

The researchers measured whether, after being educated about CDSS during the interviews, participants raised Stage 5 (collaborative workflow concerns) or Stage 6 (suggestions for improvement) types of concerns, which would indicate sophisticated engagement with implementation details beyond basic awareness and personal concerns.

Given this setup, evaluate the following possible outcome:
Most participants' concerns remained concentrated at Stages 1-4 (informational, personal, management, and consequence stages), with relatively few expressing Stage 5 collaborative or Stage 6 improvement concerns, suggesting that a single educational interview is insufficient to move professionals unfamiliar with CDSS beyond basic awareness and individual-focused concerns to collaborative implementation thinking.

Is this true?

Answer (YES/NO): YES